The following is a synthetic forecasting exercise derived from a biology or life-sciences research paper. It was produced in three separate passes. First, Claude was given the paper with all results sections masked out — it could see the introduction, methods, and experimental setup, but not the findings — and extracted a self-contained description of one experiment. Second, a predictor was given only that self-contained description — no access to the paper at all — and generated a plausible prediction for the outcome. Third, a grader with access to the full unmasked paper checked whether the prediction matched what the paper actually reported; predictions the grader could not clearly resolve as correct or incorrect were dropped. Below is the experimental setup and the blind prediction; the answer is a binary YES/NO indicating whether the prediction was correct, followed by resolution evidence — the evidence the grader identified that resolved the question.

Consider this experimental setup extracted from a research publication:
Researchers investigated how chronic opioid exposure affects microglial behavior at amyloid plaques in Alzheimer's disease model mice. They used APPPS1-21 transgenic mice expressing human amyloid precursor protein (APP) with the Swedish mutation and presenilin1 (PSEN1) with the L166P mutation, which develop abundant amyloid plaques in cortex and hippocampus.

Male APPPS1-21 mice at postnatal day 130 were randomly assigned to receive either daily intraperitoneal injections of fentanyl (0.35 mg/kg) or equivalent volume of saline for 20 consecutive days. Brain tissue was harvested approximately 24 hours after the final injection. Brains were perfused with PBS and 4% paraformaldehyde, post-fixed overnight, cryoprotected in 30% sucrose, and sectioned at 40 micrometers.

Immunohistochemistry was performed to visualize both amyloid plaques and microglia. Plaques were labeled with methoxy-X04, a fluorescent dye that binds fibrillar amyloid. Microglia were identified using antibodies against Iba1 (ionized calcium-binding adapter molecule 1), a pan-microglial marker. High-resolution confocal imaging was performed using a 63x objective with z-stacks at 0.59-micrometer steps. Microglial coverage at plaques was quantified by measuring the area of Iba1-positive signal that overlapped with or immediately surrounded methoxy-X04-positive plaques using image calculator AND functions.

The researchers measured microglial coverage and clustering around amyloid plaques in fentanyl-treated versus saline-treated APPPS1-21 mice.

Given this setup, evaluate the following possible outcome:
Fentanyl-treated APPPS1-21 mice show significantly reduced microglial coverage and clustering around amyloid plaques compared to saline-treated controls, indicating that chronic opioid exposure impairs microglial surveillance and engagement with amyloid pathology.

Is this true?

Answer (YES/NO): NO